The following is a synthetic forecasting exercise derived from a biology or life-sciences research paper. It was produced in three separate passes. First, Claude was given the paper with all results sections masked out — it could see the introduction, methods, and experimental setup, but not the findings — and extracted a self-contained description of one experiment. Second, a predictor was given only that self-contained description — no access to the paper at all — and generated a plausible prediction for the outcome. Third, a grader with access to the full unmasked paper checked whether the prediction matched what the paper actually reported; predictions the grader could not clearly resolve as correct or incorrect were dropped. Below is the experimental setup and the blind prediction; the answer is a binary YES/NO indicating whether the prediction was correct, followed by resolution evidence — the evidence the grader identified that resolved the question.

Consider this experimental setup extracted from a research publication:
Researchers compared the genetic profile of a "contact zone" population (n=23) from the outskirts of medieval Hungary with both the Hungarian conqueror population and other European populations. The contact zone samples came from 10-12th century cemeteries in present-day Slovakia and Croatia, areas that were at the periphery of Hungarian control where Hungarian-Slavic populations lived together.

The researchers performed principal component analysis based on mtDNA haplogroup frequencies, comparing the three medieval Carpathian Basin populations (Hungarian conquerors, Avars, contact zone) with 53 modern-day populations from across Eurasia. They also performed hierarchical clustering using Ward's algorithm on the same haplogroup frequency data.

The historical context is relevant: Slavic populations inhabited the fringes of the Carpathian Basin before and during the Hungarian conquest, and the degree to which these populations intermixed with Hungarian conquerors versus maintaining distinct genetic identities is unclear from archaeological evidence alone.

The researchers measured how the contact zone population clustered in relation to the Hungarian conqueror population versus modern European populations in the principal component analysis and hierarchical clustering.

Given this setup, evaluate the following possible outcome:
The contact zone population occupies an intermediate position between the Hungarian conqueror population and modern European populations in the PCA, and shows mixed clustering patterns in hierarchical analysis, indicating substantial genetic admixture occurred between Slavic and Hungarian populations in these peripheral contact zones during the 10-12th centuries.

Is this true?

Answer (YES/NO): NO